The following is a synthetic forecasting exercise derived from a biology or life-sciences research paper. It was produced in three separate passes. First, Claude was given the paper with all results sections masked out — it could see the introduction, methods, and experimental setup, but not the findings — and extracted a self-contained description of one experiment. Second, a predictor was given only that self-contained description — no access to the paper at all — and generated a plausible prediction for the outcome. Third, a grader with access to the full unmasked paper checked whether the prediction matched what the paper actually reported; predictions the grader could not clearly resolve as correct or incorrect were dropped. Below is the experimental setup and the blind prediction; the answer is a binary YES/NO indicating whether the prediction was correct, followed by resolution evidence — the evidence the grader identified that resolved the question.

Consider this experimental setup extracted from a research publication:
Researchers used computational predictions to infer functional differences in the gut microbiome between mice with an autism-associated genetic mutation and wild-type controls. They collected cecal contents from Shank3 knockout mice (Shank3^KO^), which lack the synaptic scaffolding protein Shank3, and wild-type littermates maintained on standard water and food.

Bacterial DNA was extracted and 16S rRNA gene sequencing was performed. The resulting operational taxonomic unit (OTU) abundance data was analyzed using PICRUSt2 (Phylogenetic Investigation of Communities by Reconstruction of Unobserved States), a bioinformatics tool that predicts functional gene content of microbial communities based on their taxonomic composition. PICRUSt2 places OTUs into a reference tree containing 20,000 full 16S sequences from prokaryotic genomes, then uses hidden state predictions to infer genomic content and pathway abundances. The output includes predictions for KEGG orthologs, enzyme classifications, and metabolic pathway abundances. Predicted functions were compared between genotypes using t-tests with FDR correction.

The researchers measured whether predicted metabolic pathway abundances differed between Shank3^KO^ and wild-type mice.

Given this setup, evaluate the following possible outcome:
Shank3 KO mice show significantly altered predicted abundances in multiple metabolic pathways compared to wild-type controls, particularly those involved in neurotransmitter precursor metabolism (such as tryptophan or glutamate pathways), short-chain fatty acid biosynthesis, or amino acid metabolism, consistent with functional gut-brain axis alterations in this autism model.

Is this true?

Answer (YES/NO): YES